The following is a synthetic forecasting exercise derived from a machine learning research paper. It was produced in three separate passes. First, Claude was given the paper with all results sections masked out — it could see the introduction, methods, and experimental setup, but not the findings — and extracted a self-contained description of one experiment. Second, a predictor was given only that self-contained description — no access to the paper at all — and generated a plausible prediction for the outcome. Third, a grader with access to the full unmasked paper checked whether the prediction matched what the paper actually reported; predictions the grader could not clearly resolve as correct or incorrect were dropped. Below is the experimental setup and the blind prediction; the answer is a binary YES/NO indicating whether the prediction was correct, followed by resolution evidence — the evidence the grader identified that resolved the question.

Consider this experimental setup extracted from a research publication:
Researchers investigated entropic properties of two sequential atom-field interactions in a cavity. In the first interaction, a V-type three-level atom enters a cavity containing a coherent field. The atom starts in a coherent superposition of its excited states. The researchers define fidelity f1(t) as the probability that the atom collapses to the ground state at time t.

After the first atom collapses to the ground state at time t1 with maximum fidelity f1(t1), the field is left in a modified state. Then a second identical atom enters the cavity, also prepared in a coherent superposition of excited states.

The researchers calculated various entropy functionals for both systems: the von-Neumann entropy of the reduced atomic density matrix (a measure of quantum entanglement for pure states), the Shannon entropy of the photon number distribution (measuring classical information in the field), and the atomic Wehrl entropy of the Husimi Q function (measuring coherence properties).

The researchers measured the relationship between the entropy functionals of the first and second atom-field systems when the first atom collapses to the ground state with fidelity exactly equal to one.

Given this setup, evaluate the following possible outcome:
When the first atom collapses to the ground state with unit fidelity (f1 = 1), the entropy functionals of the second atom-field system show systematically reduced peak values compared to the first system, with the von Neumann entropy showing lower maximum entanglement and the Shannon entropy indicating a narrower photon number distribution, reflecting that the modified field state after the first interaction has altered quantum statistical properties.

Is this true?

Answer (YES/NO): NO